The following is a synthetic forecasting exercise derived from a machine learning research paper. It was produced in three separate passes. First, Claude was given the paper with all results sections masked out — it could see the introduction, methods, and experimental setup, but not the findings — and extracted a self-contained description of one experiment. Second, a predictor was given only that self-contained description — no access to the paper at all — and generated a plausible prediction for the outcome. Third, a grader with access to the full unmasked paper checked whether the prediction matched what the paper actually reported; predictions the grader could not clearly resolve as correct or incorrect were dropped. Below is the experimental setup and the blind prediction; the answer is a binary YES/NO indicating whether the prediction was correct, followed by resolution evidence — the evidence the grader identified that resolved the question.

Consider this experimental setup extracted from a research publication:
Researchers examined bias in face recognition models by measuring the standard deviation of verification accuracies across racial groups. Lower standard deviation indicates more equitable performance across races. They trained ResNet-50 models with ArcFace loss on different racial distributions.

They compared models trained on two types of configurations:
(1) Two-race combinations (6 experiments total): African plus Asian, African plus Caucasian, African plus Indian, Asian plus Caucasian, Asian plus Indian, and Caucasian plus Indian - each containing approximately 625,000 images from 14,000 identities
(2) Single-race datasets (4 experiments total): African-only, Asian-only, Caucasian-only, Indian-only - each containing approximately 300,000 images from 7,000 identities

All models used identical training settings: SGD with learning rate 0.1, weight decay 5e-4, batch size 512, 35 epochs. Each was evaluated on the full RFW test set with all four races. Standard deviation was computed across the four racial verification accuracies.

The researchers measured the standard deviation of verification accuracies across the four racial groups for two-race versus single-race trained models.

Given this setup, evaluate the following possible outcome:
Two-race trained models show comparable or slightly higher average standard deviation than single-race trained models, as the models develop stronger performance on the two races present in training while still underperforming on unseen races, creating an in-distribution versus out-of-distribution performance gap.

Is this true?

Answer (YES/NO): NO